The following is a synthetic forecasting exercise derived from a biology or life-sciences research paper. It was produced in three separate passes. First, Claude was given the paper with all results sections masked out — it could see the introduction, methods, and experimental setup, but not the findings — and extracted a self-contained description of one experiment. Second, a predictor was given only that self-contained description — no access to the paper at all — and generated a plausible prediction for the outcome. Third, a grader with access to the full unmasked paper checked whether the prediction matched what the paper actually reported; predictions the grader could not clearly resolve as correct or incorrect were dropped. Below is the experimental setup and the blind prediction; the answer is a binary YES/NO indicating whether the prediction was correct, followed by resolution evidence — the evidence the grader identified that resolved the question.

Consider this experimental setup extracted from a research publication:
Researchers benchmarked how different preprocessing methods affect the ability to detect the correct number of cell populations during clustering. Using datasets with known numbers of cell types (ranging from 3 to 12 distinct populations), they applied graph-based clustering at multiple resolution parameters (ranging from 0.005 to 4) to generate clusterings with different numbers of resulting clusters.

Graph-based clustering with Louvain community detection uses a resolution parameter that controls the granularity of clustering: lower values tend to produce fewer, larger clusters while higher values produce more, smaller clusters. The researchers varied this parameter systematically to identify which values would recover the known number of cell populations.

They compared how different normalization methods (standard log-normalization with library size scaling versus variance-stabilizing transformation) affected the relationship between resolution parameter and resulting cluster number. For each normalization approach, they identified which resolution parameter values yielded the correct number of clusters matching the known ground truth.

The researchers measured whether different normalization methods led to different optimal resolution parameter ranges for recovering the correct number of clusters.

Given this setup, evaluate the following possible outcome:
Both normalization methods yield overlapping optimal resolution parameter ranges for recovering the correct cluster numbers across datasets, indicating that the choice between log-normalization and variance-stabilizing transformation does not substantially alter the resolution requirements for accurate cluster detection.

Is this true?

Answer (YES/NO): YES